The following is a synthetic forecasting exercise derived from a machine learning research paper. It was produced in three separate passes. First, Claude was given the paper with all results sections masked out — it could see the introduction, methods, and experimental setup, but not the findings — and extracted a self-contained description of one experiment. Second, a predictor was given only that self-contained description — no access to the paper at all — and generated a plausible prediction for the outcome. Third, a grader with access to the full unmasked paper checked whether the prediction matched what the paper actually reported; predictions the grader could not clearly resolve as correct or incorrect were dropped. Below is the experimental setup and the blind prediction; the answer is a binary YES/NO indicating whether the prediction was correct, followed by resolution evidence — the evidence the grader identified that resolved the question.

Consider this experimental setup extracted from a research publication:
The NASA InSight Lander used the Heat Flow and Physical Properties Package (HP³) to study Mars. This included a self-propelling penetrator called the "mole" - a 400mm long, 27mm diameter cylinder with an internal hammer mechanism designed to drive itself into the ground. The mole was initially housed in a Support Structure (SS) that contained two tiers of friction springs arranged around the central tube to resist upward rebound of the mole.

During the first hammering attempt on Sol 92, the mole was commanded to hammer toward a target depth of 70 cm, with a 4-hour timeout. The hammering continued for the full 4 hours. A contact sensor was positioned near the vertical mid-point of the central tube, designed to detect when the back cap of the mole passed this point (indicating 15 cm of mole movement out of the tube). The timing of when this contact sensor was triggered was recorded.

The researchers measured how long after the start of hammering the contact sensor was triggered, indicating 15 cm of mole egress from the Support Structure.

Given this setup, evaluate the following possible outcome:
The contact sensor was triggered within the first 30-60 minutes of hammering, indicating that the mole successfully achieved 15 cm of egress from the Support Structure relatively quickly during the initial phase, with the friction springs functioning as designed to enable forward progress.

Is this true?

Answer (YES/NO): NO